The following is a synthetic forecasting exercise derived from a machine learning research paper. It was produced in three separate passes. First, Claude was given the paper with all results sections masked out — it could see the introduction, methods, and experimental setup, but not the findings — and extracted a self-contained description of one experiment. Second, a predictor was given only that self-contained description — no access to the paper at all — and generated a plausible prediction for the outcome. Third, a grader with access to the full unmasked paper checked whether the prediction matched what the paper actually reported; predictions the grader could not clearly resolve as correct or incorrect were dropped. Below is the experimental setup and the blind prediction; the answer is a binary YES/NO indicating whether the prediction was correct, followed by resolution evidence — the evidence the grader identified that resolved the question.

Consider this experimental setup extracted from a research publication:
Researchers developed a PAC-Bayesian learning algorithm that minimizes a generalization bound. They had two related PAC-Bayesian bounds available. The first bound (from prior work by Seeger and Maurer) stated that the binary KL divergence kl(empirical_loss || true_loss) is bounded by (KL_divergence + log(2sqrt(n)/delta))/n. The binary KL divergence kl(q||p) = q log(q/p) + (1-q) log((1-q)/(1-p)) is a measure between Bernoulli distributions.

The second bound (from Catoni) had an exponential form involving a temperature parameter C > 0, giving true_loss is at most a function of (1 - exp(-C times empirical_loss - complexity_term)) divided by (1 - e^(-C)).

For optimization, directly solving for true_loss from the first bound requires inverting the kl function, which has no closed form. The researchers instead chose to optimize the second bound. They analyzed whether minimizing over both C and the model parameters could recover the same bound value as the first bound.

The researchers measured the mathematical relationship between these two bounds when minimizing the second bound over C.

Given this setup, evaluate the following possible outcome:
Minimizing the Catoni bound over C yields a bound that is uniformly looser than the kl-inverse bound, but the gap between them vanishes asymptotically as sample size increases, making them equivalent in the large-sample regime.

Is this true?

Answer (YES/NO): NO